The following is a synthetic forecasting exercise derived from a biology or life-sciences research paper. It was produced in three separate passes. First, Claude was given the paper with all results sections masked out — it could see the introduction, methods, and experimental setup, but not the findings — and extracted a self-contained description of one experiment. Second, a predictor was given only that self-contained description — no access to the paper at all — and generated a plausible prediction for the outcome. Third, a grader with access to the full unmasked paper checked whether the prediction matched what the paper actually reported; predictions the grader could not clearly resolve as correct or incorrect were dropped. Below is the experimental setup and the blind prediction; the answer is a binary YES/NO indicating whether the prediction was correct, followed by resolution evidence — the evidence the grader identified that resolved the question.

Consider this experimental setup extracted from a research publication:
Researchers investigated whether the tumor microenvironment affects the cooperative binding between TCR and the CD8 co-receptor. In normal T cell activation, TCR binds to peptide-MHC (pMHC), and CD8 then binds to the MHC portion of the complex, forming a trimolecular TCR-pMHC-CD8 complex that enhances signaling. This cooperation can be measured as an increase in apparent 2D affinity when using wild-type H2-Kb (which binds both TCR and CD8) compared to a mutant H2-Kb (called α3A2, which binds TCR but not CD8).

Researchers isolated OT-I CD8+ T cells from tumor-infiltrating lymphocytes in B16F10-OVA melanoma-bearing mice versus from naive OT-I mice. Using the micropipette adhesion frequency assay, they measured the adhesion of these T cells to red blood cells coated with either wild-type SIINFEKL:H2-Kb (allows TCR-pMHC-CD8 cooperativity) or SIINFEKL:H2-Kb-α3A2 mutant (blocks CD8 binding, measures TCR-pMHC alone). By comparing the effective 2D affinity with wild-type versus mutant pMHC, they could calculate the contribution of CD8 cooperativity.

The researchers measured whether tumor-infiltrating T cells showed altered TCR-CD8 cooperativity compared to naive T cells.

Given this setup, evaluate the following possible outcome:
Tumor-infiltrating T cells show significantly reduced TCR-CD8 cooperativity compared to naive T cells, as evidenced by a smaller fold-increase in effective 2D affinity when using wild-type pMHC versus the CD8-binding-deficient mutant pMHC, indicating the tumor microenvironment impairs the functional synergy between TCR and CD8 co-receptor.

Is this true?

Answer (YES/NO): NO